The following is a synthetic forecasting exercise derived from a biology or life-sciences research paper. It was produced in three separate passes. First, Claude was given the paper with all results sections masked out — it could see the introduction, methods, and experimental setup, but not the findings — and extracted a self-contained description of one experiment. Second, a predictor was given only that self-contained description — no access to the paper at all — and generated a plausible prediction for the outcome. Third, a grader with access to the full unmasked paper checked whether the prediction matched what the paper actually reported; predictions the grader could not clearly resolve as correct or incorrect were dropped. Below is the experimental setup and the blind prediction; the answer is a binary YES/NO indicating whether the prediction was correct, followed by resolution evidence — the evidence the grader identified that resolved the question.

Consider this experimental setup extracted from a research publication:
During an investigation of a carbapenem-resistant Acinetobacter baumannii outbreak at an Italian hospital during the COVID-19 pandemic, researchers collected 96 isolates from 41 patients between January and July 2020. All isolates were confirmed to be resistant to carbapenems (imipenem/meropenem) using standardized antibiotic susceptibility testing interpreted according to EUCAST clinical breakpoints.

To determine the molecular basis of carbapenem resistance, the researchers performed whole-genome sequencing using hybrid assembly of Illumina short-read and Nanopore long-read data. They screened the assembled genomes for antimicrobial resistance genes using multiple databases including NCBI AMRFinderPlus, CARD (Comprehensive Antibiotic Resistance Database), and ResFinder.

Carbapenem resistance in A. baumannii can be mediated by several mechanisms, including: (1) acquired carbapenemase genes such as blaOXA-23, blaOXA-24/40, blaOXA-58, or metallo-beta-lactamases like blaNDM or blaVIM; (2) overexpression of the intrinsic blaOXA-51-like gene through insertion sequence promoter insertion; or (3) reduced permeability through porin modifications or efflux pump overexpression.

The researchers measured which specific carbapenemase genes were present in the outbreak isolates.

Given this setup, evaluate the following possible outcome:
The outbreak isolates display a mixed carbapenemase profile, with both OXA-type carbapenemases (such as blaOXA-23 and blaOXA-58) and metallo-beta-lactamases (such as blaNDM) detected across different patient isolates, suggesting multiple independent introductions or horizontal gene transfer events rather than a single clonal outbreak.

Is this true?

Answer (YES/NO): NO